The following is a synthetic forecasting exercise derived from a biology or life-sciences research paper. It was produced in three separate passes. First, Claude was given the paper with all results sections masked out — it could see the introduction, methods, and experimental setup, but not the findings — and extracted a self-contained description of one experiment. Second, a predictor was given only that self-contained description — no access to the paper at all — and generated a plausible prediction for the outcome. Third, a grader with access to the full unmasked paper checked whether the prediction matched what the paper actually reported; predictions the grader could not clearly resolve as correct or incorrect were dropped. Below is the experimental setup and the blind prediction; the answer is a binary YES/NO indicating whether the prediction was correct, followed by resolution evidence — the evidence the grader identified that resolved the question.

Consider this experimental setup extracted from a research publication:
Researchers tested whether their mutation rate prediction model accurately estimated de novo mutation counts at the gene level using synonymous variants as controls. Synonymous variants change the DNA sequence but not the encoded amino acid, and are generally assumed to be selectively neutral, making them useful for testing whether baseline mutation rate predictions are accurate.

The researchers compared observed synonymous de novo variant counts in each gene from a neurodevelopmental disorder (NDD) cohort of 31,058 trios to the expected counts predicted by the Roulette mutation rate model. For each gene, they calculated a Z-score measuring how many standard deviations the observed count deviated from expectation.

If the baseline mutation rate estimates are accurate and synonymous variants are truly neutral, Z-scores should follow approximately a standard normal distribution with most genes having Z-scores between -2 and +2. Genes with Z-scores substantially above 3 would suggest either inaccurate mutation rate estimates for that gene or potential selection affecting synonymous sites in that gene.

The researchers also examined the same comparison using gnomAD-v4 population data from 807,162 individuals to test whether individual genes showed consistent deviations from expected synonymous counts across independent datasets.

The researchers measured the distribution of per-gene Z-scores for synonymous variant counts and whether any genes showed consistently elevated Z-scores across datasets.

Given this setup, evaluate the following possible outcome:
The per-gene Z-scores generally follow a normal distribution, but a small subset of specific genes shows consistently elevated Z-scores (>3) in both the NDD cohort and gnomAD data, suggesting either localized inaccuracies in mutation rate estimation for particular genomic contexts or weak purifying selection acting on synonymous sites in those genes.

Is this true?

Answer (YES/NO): NO